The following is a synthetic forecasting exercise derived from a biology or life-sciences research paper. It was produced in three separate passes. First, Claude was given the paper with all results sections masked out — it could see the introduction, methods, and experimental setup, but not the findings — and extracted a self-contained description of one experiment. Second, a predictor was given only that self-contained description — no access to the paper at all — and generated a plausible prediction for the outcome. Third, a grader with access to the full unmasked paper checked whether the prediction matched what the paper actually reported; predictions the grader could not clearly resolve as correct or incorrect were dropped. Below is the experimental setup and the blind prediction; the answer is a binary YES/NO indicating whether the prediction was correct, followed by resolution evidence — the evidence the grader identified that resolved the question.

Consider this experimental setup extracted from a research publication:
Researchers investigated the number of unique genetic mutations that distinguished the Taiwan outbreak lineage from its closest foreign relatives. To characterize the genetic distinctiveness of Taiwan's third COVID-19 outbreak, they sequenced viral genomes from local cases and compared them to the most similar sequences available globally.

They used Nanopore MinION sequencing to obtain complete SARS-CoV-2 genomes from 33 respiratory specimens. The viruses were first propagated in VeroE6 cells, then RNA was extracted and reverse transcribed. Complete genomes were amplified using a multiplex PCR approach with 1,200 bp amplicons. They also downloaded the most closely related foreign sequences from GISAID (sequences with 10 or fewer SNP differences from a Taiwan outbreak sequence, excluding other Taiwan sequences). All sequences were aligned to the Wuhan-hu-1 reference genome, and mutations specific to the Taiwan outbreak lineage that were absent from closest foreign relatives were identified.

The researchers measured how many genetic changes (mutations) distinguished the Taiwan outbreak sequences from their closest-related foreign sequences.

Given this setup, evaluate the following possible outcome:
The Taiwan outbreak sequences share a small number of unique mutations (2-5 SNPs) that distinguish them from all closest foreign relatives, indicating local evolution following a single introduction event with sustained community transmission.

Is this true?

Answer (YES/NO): YES